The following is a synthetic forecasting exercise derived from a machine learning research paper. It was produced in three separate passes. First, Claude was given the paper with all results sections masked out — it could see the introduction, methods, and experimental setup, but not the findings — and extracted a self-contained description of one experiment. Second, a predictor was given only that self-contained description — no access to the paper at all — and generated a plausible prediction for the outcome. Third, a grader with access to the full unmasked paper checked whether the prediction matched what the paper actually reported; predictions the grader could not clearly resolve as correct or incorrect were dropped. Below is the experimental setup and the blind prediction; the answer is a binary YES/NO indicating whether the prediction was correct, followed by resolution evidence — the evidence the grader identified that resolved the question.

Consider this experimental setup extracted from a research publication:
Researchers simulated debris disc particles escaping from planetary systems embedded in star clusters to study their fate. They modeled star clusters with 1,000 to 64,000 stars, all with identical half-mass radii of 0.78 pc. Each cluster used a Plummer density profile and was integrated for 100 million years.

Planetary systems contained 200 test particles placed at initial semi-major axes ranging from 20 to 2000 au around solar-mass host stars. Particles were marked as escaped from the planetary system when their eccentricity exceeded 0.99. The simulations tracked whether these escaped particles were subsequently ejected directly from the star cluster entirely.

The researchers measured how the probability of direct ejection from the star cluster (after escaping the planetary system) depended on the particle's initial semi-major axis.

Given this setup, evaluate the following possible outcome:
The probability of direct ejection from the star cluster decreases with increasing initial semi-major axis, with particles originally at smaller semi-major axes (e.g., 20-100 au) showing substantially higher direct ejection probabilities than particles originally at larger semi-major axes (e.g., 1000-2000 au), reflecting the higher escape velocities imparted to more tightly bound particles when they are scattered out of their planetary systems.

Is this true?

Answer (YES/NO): YES